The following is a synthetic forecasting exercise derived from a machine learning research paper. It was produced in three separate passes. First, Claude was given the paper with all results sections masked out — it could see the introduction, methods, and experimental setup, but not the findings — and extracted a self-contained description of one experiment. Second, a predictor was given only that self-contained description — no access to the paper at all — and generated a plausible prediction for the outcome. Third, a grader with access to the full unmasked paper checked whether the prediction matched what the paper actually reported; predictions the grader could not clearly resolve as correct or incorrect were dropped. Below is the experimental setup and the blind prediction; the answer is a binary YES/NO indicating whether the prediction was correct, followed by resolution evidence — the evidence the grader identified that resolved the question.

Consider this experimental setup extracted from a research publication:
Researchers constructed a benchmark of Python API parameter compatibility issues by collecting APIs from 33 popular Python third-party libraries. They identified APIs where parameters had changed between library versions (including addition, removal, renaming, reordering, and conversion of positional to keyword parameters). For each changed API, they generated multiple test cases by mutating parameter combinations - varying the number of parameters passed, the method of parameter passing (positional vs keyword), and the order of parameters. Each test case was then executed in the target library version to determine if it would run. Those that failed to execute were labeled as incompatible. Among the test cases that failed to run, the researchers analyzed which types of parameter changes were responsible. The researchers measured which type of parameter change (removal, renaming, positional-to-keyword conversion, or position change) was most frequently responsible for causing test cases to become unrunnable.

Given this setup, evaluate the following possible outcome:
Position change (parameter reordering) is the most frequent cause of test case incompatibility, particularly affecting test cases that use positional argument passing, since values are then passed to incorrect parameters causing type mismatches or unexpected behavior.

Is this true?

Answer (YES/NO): YES